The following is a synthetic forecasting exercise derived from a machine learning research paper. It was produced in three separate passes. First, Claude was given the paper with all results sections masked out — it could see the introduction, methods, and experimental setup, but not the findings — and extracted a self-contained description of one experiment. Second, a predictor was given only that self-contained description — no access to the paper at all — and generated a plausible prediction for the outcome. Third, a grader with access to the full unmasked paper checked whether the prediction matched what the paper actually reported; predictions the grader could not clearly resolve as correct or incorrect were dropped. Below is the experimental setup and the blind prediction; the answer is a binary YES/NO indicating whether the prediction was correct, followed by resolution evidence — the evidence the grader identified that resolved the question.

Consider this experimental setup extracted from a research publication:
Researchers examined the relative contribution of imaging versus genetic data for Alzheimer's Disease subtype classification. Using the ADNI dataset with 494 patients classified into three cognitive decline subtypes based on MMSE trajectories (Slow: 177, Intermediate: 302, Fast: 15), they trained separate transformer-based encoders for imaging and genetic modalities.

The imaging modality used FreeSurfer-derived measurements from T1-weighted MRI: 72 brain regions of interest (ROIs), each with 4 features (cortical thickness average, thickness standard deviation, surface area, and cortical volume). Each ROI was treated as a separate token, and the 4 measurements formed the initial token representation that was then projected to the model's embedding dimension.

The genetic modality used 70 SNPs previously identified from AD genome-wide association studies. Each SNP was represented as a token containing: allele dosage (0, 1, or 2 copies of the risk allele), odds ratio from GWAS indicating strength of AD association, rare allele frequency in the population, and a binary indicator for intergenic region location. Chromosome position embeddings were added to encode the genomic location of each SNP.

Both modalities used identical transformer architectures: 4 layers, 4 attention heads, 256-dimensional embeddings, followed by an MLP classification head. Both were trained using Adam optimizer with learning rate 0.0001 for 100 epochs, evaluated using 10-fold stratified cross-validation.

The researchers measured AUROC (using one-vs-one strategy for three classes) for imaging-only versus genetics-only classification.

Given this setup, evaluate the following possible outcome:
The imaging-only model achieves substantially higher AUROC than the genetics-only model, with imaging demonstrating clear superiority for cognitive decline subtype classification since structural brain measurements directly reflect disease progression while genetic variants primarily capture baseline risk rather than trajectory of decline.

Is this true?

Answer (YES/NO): YES